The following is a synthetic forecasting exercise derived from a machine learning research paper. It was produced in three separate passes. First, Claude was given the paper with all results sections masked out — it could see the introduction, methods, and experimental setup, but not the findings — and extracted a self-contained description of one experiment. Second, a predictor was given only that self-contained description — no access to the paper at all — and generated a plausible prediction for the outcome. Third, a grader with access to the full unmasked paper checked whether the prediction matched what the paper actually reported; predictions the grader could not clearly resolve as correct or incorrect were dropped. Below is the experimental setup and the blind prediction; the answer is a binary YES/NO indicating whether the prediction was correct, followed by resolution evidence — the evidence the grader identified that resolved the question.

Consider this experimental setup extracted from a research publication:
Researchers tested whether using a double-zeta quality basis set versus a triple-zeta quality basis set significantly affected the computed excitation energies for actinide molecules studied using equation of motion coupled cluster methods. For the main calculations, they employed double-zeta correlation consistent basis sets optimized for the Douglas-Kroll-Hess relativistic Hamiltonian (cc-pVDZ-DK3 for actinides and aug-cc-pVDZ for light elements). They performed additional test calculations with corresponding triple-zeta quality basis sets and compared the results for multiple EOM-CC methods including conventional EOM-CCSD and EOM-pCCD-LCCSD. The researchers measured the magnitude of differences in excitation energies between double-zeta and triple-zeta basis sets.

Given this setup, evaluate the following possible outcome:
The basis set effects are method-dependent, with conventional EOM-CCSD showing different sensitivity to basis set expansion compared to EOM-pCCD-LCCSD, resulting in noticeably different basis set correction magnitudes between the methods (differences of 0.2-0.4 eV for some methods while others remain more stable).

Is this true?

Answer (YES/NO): NO